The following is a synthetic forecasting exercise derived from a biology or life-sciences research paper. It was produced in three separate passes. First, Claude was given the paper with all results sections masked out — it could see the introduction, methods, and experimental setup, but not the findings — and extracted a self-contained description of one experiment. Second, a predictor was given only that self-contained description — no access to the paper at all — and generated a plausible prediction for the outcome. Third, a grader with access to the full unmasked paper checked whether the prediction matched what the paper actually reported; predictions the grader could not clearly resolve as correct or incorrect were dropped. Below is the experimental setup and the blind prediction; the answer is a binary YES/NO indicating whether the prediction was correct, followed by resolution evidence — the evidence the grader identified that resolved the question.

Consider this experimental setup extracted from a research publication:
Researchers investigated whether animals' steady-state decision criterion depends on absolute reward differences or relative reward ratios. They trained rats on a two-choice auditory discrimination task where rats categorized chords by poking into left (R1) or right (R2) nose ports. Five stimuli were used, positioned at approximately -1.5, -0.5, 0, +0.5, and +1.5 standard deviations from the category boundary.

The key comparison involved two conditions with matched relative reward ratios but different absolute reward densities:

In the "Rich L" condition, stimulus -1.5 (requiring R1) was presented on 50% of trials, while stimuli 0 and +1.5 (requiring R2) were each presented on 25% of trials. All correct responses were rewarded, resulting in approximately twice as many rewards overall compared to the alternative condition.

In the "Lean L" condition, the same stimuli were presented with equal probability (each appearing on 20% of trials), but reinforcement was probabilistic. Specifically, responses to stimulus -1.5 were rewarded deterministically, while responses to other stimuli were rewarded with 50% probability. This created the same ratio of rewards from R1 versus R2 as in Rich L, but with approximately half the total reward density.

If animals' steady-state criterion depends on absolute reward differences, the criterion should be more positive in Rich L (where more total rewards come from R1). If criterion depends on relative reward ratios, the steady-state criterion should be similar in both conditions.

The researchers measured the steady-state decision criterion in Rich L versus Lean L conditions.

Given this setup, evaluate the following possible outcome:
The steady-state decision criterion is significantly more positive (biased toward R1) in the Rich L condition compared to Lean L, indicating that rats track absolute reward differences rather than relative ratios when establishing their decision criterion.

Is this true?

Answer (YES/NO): NO